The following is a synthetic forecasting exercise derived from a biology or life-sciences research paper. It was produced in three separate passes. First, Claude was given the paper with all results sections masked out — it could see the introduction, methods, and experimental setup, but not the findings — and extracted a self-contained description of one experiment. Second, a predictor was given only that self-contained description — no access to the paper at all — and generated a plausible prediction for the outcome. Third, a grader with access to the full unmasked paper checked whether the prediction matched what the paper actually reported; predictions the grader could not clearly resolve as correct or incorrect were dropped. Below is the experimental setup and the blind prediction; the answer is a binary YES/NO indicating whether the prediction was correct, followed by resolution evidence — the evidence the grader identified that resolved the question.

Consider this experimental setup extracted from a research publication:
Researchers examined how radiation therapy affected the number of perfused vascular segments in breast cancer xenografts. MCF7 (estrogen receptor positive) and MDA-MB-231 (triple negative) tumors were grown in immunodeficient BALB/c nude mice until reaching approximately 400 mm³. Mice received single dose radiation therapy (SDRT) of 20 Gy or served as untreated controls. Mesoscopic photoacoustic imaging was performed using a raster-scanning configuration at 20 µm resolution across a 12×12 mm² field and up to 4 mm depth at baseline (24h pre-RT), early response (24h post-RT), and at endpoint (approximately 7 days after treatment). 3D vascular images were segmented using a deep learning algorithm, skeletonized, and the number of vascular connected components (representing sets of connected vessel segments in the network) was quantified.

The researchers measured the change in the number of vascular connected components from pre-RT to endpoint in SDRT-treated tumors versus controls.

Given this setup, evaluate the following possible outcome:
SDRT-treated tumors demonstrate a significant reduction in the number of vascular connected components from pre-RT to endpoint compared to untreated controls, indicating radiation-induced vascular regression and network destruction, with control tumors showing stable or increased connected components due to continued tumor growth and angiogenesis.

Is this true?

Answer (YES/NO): YES